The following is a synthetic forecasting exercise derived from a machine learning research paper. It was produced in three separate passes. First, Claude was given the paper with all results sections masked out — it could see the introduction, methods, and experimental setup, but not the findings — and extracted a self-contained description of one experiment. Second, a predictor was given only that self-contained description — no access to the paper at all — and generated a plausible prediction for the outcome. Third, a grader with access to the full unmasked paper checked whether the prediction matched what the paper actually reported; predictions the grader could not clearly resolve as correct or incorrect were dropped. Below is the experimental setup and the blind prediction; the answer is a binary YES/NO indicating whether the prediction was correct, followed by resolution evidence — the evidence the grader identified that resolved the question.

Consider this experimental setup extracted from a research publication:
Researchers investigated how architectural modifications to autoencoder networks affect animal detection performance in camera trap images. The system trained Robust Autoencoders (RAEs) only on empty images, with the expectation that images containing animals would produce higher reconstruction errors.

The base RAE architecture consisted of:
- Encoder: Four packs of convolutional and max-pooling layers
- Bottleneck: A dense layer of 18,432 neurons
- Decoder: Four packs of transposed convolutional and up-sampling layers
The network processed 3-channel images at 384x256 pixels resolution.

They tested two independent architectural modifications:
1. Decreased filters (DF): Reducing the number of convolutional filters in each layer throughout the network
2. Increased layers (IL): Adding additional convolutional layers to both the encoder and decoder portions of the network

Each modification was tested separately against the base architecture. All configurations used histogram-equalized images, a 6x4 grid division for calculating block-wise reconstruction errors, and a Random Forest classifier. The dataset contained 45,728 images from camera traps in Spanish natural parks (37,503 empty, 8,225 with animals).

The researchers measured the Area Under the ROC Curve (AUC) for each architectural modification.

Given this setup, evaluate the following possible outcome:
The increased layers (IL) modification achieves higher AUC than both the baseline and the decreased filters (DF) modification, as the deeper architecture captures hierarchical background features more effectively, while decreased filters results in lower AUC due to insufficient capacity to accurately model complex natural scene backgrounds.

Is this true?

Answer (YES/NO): NO